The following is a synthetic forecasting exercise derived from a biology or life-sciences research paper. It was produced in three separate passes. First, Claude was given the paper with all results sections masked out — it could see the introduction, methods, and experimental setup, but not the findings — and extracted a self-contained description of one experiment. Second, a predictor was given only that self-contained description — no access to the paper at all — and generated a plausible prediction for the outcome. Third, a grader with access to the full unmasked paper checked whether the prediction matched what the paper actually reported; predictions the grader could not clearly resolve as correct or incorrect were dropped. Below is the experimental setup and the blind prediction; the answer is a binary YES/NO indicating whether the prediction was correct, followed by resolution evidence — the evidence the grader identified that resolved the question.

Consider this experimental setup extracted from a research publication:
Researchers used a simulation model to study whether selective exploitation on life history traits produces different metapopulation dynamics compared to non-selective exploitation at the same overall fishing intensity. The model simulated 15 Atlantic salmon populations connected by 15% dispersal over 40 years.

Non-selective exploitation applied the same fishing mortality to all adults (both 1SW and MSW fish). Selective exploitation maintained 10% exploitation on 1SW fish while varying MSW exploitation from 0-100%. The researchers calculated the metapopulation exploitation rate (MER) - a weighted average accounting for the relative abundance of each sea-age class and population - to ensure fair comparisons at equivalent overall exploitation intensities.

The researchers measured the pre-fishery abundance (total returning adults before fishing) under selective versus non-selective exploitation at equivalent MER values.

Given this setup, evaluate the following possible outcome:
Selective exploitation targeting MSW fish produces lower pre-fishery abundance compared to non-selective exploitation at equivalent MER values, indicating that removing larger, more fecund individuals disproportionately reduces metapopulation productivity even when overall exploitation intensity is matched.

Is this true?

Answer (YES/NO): YES